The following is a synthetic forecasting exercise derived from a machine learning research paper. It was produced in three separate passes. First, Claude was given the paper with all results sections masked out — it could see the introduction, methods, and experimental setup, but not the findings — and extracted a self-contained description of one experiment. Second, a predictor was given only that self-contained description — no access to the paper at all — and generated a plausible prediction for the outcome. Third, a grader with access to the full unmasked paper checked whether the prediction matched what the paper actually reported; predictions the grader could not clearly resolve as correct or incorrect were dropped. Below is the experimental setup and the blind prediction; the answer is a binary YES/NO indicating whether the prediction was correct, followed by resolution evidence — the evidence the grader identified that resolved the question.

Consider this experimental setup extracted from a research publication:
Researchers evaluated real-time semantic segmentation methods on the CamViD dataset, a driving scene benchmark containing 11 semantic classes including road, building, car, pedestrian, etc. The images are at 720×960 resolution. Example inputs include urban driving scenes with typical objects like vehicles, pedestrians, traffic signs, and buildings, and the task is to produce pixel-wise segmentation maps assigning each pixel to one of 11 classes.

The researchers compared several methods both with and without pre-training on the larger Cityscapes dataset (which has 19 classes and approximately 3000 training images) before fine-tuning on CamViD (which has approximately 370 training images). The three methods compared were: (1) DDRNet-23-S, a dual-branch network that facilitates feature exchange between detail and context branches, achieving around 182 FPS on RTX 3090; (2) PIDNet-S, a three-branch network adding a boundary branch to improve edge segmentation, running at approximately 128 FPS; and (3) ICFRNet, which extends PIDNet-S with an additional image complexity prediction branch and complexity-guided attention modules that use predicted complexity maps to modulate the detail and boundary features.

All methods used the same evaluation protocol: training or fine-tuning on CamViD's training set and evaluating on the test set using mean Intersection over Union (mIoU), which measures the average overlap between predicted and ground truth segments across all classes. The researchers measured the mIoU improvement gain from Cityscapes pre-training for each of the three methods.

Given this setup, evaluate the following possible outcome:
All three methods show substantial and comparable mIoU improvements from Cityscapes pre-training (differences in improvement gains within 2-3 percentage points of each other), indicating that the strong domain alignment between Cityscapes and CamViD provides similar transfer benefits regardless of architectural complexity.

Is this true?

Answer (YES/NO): YES